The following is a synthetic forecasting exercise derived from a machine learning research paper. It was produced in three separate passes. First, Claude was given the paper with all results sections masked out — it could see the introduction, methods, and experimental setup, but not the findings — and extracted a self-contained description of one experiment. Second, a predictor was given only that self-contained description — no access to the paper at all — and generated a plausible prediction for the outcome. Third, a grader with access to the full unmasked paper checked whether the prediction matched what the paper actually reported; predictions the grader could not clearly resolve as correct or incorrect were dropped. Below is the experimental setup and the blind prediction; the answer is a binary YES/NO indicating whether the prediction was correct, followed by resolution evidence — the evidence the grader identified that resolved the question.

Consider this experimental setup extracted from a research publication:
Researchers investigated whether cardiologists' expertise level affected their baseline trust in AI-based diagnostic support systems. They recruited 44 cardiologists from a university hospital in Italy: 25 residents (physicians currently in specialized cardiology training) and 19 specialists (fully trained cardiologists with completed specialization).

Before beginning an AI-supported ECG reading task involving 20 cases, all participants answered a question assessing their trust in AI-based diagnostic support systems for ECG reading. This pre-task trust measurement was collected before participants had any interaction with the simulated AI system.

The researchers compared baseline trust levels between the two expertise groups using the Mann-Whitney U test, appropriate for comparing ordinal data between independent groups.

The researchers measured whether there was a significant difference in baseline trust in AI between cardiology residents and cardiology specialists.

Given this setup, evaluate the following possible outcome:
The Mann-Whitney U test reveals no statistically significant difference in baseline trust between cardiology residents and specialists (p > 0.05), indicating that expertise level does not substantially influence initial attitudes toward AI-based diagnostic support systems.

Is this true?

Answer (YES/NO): YES